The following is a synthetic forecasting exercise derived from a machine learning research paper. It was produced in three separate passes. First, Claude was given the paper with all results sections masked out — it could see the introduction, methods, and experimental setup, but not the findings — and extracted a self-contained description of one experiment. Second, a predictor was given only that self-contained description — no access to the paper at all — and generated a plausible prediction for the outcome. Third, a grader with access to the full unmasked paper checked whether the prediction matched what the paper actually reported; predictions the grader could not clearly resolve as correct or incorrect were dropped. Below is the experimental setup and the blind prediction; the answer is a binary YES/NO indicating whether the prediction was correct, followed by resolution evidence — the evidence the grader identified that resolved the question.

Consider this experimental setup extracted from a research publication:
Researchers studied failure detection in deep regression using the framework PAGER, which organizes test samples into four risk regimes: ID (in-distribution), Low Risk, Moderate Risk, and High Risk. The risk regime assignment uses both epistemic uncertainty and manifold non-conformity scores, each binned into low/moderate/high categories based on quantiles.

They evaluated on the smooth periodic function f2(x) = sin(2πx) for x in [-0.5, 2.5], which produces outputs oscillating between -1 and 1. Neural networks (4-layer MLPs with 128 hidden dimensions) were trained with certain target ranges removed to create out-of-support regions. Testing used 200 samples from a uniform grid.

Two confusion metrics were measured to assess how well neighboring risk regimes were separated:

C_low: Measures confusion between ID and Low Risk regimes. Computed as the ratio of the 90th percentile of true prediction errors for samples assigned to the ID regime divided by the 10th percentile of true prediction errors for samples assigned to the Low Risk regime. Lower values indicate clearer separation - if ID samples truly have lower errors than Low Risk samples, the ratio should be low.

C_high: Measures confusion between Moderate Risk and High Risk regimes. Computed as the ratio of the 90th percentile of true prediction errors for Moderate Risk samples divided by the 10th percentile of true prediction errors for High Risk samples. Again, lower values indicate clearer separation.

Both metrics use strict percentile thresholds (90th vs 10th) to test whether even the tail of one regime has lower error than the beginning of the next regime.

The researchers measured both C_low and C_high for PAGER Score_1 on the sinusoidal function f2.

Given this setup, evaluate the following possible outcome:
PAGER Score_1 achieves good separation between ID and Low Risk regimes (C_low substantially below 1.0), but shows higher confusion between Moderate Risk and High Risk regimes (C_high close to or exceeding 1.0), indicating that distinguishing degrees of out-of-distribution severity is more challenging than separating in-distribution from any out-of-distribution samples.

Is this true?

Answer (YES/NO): NO